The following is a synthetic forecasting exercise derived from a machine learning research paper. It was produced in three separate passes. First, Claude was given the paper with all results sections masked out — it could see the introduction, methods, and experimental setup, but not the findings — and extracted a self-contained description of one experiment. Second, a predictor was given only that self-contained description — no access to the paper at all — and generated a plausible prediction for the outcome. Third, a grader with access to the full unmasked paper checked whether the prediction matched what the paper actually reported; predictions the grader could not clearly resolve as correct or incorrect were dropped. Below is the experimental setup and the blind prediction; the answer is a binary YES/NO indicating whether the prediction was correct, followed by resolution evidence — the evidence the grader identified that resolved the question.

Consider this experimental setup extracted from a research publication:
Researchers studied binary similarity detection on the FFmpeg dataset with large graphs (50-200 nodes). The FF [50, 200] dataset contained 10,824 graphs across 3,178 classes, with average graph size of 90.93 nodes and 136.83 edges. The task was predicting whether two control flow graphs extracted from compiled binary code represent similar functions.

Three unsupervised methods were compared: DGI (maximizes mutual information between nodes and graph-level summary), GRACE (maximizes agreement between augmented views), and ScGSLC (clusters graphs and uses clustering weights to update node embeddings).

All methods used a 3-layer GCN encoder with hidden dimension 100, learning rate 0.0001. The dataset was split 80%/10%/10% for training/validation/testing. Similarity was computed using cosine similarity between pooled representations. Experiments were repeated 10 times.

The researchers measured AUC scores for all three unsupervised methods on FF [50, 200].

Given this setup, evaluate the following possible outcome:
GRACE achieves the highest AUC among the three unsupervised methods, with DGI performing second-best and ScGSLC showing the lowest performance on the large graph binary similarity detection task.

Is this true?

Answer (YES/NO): NO